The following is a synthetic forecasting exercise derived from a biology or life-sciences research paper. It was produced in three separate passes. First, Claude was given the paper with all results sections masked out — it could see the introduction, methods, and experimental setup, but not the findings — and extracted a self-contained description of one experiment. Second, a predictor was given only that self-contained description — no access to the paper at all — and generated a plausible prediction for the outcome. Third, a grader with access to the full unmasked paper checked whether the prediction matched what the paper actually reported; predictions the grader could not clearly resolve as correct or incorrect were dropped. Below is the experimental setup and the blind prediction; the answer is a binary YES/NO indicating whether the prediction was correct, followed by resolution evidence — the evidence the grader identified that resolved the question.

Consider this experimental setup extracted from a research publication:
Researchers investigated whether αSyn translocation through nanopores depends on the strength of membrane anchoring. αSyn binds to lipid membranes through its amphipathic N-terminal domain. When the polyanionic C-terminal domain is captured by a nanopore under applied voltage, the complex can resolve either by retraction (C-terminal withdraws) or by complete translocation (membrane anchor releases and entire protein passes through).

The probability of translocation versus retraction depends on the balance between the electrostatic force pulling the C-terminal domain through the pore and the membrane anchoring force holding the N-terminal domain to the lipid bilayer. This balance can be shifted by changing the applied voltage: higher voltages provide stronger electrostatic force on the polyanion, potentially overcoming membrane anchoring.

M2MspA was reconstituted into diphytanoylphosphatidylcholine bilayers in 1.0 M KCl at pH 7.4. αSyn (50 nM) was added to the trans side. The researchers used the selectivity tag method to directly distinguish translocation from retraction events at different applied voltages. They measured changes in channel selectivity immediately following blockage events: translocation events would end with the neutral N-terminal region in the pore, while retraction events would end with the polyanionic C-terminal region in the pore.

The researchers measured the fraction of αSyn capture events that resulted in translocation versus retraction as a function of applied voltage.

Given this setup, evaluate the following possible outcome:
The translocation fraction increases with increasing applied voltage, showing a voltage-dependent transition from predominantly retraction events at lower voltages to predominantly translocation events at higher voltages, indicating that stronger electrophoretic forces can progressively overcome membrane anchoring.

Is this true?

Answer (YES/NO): YES